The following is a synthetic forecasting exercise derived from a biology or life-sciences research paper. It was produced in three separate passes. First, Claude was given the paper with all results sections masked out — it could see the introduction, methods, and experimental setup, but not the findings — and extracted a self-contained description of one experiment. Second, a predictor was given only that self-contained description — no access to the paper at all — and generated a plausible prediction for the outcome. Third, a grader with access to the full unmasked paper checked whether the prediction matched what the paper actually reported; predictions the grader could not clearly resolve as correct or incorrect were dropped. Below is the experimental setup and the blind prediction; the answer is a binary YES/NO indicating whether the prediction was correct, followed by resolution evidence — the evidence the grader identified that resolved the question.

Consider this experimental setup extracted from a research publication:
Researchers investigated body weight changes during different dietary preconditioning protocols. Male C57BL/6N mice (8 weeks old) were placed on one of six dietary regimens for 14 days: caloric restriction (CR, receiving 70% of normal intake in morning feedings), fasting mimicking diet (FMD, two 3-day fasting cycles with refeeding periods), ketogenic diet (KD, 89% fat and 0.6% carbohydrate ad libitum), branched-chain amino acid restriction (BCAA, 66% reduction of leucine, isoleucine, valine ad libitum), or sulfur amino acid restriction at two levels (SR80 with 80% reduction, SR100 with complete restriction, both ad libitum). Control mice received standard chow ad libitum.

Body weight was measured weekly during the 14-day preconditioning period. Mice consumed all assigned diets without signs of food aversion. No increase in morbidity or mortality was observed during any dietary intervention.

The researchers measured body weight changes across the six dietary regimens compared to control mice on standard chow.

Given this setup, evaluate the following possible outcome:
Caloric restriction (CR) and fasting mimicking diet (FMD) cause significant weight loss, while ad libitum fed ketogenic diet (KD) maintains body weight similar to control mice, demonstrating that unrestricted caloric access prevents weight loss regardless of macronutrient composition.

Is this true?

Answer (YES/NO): NO